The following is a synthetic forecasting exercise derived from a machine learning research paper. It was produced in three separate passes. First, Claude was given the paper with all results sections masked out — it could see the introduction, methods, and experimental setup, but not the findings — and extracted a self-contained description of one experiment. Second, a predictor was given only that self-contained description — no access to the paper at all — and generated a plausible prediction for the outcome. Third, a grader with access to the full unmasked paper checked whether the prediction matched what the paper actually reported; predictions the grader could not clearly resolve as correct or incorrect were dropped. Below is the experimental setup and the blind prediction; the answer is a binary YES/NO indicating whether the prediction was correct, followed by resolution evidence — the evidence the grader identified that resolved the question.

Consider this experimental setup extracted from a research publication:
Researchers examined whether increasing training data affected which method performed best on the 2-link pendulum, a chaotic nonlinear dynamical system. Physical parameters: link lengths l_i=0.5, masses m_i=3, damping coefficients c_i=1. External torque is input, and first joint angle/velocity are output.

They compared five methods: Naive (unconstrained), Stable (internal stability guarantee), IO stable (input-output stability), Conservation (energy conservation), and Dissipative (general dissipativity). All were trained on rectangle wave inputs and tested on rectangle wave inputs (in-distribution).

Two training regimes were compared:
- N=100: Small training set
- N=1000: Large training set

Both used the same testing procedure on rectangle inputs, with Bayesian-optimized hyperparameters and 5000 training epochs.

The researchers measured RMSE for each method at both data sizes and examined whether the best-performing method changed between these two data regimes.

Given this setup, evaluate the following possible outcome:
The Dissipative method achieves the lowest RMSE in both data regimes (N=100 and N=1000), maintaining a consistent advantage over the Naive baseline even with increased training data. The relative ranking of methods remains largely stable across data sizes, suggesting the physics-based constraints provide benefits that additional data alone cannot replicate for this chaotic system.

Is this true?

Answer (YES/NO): NO